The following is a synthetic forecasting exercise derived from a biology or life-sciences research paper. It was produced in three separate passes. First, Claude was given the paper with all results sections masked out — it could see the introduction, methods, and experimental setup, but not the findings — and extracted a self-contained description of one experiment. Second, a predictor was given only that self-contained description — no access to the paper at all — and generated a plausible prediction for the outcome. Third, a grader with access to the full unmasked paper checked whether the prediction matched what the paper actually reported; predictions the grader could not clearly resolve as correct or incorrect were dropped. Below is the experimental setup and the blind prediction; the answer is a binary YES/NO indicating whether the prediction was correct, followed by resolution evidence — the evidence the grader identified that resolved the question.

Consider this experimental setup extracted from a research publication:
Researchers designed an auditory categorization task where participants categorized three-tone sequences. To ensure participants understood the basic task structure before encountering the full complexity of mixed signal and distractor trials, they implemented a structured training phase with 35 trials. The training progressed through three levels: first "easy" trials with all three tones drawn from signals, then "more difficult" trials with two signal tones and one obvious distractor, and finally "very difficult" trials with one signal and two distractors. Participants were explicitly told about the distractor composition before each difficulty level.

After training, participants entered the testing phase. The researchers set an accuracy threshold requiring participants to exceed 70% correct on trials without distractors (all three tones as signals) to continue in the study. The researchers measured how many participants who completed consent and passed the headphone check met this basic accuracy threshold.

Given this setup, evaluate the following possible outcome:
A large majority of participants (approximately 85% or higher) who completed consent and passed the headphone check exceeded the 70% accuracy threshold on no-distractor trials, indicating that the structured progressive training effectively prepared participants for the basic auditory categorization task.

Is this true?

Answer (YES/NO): YES